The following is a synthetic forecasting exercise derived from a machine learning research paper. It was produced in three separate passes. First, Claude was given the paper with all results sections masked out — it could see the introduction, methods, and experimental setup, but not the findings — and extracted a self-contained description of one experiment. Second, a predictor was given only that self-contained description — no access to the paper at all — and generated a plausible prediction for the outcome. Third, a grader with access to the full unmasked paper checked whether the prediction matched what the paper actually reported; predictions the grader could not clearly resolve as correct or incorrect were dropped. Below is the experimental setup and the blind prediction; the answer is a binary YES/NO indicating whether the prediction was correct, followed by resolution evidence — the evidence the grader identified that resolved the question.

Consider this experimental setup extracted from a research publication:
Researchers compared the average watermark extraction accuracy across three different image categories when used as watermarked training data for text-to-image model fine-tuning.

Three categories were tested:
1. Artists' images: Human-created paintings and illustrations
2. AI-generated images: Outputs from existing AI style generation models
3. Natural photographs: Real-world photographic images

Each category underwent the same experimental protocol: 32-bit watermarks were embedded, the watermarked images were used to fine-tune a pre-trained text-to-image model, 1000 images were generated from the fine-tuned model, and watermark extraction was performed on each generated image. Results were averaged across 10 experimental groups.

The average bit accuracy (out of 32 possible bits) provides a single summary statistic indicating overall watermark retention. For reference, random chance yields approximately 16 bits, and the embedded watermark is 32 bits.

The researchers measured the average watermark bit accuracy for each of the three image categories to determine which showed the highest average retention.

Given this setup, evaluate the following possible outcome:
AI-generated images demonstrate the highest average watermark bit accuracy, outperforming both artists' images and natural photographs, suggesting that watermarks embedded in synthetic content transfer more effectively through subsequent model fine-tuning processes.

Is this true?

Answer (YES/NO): NO